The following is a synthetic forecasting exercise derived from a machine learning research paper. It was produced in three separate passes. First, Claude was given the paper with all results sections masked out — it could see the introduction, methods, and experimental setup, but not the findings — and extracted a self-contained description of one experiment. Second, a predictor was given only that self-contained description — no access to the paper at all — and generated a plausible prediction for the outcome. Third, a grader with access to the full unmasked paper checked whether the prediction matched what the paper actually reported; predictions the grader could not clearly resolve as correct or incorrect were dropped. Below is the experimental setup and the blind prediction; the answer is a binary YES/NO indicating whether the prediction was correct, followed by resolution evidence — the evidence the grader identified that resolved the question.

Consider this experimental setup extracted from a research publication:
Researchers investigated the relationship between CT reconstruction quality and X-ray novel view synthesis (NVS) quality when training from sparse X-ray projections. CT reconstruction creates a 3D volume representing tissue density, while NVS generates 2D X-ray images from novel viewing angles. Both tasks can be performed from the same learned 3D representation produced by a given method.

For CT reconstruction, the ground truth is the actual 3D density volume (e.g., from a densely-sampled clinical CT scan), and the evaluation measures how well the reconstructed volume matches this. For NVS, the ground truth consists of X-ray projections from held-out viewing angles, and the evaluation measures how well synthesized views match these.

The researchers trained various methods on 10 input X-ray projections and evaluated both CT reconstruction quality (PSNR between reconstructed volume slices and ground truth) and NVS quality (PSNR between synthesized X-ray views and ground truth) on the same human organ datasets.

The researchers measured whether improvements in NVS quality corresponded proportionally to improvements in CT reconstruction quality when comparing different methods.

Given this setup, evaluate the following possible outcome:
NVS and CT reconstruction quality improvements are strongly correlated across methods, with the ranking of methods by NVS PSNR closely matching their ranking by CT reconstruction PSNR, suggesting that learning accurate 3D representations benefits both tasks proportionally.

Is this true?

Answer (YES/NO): YES